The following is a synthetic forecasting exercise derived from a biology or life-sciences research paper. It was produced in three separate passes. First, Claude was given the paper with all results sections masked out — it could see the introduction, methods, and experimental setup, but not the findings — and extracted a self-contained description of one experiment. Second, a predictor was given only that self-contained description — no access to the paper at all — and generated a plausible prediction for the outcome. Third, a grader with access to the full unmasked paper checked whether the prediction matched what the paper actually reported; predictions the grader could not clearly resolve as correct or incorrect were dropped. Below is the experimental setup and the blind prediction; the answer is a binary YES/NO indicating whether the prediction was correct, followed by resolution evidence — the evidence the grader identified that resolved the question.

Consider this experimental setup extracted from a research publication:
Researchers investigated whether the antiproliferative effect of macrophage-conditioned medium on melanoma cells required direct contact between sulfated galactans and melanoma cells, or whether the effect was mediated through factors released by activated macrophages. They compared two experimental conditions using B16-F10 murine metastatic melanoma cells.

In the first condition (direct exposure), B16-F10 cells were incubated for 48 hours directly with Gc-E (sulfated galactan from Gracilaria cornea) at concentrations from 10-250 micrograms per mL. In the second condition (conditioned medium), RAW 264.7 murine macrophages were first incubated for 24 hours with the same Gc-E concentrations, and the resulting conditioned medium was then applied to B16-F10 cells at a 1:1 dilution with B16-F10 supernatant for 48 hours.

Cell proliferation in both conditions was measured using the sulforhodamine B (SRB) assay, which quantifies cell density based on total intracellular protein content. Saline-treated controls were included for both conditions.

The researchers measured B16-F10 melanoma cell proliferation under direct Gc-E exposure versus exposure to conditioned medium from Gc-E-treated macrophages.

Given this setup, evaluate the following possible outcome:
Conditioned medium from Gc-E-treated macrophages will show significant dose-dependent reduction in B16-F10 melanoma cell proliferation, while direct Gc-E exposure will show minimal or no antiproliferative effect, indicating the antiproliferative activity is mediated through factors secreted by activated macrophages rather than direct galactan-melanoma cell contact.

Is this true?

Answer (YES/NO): YES